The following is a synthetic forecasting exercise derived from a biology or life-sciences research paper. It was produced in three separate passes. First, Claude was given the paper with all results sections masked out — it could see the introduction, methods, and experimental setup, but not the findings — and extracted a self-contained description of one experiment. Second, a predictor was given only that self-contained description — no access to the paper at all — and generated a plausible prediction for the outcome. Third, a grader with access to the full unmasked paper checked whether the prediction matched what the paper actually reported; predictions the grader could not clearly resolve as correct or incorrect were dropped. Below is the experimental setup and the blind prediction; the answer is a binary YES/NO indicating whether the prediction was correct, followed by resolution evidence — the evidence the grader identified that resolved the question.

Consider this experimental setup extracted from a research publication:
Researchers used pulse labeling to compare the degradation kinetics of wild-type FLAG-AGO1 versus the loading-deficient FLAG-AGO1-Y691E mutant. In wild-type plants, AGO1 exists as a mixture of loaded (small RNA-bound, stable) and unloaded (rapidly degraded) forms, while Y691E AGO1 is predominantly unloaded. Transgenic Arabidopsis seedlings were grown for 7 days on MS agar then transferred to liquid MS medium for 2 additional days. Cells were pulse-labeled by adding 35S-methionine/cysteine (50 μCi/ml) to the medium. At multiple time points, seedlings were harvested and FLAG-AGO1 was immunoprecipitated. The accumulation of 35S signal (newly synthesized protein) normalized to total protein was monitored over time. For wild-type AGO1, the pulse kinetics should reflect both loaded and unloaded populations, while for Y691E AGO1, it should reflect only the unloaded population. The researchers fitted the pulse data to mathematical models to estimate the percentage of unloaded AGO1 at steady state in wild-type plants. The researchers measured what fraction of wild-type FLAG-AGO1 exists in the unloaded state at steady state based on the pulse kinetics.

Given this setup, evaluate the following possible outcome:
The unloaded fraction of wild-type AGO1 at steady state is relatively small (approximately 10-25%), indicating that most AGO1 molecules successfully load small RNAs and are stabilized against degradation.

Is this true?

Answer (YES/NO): NO